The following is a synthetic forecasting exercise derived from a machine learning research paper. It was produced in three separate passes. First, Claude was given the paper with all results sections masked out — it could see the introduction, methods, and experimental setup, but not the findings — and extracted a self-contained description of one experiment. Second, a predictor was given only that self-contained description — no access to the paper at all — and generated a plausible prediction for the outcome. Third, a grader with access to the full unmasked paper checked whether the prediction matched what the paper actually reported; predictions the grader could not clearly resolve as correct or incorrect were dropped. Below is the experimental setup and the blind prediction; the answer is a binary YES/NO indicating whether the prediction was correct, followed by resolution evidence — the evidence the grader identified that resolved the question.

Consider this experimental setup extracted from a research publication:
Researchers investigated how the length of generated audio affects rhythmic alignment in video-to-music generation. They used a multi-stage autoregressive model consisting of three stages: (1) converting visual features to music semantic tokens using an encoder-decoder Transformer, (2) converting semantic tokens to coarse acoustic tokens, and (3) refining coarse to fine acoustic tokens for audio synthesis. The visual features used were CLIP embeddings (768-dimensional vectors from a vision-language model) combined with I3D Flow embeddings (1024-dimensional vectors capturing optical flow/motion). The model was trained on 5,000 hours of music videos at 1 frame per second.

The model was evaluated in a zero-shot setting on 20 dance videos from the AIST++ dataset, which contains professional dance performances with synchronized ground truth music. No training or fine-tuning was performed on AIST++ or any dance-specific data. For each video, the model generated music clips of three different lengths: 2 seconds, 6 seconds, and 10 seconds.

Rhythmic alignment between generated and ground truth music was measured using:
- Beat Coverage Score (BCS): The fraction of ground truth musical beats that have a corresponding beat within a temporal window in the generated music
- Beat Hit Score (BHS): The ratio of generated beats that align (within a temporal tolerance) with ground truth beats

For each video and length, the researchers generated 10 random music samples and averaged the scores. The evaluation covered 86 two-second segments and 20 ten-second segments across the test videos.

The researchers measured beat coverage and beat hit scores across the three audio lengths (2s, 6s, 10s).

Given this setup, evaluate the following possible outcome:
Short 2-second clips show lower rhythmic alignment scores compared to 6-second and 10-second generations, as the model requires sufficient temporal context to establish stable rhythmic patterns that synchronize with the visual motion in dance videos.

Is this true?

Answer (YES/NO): NO